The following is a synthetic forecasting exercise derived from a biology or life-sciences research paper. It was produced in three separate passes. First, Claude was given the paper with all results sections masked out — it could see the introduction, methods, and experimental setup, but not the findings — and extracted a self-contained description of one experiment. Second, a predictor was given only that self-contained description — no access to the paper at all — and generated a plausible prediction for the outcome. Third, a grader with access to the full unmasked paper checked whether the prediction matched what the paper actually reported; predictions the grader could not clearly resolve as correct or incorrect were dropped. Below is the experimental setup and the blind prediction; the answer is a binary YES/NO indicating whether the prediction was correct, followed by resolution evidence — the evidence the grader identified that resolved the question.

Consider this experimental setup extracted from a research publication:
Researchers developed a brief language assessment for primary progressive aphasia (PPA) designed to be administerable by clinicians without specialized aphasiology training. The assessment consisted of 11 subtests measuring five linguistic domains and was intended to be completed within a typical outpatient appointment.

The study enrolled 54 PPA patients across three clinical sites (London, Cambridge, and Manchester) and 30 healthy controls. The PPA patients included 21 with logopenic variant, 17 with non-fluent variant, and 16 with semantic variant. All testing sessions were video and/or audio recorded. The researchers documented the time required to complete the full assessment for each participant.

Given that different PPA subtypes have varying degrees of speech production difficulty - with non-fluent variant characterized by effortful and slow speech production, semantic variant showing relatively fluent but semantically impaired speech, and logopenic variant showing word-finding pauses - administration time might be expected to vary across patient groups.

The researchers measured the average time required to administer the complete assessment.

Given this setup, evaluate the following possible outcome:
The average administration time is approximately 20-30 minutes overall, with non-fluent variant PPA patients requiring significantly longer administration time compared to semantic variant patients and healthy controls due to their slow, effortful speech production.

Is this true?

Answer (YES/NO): NO